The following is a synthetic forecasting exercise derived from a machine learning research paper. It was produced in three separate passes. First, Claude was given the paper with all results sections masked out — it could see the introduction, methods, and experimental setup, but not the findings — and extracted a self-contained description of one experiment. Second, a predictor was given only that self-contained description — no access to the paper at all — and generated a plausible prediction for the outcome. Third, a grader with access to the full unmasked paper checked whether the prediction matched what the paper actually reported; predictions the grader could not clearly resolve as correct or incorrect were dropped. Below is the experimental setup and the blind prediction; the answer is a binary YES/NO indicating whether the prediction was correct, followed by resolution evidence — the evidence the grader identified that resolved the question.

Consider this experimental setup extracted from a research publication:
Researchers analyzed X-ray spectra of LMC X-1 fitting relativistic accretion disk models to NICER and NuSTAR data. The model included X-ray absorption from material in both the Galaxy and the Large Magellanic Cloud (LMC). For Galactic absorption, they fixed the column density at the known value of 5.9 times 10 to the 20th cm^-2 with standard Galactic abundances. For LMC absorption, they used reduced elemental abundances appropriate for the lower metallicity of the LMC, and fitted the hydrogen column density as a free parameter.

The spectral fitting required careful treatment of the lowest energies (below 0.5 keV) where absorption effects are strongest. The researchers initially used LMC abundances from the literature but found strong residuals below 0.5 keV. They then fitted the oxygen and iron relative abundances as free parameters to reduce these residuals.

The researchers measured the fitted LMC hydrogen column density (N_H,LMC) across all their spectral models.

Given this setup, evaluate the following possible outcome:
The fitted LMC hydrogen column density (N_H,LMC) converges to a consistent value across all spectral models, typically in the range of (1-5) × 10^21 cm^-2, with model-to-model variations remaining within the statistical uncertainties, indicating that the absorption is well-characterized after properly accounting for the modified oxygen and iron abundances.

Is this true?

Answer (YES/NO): NO